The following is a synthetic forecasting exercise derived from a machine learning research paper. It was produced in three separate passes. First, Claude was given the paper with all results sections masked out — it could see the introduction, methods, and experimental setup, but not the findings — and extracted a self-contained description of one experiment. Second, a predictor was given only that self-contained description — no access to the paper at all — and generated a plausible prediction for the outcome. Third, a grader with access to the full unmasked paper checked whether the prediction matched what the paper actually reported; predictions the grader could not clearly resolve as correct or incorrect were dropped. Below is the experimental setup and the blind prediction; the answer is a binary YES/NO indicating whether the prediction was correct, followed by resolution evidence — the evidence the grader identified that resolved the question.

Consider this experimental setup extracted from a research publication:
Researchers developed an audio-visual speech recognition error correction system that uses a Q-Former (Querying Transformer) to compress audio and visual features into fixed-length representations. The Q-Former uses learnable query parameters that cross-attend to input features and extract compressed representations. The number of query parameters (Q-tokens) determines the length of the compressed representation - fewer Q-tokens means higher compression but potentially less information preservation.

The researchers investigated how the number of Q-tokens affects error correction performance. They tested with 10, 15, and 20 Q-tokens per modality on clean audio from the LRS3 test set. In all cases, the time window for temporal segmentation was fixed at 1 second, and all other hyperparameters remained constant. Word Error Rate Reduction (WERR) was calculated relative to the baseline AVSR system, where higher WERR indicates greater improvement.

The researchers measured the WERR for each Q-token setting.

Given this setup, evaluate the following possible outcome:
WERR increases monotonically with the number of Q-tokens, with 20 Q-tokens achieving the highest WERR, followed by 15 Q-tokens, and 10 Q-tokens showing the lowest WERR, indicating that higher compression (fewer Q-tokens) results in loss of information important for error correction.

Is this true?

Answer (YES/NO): YES